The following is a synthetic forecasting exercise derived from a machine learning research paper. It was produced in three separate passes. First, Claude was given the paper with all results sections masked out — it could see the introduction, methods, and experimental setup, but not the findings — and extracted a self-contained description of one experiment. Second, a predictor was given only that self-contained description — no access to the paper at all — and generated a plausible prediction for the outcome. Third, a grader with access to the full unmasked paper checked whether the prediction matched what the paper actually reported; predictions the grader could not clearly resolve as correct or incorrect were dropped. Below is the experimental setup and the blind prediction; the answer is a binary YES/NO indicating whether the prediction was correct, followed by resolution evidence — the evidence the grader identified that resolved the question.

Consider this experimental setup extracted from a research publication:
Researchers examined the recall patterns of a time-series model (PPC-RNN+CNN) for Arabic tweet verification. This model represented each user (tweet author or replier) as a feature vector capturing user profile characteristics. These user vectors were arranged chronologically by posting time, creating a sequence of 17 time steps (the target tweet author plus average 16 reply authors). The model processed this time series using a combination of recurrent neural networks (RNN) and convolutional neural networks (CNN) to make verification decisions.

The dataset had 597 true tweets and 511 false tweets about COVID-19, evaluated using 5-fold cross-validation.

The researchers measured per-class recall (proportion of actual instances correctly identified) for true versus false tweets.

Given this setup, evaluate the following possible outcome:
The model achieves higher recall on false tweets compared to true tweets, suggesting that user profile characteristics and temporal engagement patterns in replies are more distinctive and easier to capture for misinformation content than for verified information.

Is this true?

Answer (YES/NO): YES